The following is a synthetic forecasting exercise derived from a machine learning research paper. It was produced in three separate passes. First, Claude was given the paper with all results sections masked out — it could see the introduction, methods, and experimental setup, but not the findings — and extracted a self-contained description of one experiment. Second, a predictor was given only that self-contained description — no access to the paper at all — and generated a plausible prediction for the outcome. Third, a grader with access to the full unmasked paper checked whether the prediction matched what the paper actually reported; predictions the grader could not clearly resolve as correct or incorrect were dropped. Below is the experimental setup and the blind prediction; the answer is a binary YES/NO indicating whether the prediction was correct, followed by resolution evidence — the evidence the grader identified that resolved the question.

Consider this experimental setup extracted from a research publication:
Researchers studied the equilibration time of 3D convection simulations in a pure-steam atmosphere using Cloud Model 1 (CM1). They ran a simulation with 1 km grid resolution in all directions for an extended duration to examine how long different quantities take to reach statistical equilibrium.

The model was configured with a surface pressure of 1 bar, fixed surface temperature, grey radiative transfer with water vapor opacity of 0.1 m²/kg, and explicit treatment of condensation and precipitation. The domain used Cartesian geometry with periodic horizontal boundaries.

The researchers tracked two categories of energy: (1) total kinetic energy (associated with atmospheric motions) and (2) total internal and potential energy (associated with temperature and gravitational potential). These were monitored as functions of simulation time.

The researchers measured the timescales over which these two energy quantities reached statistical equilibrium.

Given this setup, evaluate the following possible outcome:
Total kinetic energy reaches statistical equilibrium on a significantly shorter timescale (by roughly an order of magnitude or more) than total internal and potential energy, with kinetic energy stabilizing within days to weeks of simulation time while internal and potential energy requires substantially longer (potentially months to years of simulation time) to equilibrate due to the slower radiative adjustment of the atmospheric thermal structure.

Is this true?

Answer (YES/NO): NO